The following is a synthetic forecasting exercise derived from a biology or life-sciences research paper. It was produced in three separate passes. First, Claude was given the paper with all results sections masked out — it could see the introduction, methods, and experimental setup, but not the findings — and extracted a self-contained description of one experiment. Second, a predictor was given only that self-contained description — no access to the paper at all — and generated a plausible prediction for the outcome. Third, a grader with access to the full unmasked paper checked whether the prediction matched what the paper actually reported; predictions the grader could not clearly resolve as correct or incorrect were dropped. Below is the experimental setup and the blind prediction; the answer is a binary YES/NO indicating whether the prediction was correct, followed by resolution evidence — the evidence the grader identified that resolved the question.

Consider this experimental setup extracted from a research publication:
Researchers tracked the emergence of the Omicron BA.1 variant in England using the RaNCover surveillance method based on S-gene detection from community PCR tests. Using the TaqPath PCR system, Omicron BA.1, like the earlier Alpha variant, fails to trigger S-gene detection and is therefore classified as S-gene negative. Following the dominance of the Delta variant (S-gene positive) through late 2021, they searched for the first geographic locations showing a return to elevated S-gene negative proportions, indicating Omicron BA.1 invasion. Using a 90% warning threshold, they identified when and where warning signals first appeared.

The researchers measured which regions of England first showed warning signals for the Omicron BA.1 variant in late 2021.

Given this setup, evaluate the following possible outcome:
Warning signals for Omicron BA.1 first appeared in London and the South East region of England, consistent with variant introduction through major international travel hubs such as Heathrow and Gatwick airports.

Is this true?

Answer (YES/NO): NO